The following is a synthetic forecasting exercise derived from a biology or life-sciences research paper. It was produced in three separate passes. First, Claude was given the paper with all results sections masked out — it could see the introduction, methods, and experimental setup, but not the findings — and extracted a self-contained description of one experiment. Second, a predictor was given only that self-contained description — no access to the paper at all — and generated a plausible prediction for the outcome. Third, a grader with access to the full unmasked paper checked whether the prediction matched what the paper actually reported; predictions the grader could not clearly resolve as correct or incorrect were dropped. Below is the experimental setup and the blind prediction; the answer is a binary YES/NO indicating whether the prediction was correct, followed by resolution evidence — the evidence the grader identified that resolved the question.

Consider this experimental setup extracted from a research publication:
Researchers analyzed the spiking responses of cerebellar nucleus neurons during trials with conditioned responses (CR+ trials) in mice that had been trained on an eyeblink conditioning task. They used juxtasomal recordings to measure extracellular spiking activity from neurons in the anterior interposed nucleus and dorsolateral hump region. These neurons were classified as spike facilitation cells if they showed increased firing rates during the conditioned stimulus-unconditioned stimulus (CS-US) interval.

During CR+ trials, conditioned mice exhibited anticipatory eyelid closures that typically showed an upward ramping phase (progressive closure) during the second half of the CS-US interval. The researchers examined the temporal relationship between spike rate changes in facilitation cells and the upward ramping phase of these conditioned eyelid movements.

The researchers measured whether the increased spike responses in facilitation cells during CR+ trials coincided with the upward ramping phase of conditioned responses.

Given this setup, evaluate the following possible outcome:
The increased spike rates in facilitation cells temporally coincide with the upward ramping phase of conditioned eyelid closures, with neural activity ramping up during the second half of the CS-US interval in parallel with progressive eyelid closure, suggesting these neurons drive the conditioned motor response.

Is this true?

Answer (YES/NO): YES